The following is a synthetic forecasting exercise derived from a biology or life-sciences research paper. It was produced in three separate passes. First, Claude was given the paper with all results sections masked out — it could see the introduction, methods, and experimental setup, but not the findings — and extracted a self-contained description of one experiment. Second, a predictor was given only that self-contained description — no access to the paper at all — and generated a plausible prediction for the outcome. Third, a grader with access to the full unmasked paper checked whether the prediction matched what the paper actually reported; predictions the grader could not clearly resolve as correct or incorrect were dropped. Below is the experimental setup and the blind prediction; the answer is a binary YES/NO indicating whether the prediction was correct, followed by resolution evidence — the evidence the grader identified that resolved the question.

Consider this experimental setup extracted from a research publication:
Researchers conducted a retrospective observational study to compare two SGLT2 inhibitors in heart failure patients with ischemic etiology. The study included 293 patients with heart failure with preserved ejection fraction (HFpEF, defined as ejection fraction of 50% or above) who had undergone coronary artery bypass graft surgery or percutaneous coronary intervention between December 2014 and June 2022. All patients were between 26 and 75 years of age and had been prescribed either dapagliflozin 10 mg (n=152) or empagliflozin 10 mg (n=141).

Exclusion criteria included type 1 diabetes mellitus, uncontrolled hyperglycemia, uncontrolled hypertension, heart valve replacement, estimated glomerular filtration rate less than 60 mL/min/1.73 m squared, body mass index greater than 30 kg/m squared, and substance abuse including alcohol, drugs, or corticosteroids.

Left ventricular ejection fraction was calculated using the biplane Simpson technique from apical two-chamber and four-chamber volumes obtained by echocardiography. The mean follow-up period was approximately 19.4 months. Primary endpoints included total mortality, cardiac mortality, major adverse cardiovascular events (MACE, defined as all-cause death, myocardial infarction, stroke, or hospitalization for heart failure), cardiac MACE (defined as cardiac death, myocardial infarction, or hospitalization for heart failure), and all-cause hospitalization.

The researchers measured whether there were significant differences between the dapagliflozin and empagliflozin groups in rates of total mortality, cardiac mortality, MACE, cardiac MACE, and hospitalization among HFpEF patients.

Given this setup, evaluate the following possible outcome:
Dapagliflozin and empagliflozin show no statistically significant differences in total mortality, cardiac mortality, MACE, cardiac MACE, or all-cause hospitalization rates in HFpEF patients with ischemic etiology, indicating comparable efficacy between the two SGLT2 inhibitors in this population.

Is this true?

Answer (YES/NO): YES